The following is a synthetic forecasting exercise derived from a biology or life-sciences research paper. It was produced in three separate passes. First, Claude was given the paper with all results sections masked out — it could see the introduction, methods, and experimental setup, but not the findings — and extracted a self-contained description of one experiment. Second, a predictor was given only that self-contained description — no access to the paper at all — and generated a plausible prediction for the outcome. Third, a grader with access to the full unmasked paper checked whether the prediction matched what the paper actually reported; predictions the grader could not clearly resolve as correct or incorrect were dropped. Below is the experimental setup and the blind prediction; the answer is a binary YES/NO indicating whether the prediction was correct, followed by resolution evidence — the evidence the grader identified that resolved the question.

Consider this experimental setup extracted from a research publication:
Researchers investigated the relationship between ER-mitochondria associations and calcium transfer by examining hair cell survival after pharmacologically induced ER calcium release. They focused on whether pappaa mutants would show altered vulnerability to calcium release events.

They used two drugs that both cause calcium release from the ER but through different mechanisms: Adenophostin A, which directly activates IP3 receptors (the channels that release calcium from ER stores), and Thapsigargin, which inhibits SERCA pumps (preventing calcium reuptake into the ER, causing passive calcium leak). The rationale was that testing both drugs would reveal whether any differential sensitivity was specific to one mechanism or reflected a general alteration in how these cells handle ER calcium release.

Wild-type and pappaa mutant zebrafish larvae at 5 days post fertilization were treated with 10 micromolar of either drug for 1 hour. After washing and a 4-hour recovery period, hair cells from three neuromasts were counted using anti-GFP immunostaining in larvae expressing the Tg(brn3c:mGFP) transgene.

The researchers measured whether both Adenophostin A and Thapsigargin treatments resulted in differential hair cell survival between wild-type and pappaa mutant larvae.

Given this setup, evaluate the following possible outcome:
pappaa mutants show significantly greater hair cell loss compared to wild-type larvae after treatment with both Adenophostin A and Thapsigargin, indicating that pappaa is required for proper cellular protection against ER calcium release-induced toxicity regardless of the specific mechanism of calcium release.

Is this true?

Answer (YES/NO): YES